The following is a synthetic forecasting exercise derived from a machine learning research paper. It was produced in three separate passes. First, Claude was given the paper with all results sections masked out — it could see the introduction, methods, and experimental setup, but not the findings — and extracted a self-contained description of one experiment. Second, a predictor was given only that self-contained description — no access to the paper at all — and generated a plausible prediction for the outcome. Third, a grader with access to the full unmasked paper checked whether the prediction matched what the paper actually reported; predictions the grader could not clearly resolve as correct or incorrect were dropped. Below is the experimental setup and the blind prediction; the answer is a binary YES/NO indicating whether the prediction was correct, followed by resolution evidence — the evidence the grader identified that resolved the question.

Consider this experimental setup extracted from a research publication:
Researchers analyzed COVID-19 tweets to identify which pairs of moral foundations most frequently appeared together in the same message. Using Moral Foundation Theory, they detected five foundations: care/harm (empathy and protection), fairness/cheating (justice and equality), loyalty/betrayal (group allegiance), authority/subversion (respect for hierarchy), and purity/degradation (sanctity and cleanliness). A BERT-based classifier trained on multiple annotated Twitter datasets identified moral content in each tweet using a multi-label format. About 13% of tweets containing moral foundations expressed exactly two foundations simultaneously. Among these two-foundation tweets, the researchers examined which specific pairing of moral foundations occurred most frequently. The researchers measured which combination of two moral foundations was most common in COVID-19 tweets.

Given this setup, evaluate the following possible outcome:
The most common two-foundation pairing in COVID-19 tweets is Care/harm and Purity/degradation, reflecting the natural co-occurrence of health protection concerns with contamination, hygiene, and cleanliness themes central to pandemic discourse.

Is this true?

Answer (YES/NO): NO